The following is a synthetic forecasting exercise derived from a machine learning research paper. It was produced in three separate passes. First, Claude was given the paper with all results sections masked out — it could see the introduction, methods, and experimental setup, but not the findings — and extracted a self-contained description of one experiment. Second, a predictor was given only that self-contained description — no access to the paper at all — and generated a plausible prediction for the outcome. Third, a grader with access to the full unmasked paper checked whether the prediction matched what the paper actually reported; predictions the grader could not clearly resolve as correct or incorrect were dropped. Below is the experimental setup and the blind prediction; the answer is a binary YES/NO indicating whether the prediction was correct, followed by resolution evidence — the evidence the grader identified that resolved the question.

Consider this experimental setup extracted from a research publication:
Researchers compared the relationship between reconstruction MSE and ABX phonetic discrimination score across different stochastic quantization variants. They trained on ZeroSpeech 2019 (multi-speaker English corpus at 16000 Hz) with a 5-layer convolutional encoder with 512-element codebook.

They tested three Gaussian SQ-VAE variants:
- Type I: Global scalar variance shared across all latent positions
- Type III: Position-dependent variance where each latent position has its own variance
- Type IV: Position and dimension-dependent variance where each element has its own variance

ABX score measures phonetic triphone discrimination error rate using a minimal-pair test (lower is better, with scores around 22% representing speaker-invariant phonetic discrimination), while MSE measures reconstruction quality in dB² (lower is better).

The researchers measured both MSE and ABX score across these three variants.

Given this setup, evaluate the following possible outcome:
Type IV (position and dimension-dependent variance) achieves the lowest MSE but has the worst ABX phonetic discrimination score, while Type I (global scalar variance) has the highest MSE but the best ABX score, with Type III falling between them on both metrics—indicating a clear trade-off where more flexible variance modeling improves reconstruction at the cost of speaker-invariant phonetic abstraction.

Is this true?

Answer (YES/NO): NO